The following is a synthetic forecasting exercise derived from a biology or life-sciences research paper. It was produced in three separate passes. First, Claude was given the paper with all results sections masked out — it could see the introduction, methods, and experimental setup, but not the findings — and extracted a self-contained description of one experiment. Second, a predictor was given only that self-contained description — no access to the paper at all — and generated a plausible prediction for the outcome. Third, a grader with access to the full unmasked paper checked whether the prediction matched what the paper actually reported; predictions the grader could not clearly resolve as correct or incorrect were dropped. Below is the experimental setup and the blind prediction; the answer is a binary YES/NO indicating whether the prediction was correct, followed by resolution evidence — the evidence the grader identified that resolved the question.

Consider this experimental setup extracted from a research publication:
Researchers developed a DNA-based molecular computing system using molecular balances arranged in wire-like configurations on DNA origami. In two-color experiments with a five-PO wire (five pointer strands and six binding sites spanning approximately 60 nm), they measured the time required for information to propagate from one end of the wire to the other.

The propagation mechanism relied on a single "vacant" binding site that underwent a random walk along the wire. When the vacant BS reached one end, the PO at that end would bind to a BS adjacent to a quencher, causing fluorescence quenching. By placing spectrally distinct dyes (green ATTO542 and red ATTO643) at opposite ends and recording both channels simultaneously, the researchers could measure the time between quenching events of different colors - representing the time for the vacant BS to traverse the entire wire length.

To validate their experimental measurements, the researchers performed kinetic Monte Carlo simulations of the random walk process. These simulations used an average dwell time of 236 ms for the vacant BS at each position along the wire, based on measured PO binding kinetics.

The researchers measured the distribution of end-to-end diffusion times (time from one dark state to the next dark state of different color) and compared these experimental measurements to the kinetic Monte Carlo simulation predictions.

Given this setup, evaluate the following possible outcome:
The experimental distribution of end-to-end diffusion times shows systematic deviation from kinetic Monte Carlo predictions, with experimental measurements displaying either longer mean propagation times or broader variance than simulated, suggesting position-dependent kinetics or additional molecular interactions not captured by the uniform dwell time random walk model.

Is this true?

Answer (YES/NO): NO